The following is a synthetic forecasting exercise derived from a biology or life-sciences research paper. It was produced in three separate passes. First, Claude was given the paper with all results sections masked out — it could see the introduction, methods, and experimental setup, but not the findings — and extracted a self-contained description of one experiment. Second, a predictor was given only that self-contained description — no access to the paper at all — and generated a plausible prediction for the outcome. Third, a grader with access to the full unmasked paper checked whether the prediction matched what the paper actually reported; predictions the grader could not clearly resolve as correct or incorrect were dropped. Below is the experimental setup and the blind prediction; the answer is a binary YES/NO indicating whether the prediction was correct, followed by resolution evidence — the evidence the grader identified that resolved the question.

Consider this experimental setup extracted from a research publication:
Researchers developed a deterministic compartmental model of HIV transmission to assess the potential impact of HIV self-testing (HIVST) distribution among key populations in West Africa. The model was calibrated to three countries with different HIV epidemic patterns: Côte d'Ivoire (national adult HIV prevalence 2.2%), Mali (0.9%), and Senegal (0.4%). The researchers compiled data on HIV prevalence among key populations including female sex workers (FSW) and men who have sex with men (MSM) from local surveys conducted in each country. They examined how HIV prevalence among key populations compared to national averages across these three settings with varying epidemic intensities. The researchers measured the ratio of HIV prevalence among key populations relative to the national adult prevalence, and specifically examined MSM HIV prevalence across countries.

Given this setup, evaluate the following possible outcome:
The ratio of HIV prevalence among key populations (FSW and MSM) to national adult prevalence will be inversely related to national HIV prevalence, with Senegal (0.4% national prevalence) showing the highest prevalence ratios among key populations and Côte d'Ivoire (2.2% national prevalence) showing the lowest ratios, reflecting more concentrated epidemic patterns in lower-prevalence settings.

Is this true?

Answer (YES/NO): YES